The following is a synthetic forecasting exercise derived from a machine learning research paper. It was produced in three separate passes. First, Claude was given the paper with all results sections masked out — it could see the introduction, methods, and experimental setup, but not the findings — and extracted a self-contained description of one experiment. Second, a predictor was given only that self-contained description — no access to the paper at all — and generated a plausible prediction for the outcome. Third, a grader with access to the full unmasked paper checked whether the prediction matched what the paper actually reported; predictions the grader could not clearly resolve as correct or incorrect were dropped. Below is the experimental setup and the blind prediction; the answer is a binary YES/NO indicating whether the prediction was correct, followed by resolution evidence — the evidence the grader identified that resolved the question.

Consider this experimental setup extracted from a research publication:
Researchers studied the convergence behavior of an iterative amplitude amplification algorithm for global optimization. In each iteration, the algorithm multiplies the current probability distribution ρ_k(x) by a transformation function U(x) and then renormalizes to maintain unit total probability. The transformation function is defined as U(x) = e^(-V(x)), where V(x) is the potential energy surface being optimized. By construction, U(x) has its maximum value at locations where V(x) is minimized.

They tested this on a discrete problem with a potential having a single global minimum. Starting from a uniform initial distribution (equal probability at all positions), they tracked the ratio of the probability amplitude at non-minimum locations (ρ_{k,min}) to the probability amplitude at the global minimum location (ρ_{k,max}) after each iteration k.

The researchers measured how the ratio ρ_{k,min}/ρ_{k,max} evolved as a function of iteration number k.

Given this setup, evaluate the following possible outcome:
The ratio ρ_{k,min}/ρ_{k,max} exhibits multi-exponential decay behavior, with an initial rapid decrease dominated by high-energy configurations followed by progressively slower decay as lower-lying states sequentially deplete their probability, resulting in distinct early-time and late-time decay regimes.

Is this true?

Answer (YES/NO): NO